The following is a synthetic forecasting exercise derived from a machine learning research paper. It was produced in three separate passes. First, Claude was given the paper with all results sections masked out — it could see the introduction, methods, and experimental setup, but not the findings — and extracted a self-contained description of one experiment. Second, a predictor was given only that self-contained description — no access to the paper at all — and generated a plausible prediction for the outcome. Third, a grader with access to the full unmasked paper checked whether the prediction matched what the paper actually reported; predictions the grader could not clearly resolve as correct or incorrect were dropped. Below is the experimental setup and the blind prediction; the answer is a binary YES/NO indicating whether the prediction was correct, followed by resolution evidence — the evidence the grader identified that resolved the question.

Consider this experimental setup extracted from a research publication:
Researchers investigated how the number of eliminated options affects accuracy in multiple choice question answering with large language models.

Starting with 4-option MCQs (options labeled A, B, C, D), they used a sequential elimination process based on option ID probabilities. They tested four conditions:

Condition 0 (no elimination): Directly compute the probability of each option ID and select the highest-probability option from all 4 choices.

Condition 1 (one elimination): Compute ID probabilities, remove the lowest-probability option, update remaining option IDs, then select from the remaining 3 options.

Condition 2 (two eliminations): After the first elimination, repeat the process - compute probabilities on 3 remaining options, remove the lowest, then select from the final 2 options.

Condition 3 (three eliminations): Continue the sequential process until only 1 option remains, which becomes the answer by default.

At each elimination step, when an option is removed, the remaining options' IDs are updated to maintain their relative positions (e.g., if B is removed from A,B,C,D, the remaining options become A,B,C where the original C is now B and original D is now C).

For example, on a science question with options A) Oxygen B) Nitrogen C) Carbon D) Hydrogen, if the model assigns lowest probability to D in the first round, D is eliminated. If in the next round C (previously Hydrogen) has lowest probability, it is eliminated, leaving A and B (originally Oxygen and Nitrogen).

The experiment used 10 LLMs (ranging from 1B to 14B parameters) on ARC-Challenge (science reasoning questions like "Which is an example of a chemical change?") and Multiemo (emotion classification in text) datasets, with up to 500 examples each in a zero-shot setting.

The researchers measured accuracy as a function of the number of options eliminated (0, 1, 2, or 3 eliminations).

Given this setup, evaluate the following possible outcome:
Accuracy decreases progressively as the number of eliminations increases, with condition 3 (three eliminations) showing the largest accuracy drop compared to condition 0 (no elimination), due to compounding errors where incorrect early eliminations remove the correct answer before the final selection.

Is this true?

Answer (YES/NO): NO